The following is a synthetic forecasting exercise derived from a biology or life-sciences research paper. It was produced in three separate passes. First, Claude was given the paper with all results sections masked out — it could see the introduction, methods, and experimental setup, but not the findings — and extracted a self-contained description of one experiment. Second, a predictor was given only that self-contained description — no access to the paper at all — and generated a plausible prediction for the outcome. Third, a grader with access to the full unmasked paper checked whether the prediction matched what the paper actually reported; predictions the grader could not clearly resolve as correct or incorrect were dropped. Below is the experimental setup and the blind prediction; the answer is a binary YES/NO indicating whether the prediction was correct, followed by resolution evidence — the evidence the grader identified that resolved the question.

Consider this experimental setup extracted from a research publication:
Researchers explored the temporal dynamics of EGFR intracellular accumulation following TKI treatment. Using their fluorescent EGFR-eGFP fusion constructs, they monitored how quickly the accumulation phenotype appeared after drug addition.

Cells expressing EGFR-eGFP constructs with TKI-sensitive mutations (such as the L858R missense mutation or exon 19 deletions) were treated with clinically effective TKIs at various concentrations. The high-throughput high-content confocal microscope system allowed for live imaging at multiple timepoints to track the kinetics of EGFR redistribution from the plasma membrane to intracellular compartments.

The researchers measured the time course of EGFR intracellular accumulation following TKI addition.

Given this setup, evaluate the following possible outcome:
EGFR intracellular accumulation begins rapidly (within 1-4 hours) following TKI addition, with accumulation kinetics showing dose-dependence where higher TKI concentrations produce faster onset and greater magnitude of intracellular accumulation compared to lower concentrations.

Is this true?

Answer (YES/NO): YES